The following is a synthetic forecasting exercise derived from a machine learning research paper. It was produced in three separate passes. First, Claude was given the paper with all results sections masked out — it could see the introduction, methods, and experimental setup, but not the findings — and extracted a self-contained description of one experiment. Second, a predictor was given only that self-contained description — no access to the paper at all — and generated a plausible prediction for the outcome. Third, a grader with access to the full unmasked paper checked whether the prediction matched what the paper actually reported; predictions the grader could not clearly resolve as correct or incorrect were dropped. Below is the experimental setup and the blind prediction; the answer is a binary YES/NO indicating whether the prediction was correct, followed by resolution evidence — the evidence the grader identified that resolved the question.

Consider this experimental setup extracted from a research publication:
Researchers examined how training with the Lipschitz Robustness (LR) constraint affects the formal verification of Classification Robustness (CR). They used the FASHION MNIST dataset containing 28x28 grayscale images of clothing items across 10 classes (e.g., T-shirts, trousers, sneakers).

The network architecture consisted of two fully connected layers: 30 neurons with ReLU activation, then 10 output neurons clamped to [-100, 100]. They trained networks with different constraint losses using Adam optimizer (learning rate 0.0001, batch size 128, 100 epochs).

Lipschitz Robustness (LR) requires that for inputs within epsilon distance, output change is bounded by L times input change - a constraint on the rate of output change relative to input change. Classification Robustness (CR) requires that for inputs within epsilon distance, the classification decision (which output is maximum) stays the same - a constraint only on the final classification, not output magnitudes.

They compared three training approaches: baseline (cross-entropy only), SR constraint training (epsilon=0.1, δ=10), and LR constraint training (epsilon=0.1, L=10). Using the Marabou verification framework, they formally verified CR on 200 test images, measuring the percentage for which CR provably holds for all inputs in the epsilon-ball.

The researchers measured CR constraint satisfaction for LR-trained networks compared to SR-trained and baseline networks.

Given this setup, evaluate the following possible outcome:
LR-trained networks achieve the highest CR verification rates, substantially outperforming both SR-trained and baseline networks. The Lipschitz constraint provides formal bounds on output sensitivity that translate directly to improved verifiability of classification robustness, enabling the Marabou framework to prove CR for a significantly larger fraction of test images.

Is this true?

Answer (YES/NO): YES